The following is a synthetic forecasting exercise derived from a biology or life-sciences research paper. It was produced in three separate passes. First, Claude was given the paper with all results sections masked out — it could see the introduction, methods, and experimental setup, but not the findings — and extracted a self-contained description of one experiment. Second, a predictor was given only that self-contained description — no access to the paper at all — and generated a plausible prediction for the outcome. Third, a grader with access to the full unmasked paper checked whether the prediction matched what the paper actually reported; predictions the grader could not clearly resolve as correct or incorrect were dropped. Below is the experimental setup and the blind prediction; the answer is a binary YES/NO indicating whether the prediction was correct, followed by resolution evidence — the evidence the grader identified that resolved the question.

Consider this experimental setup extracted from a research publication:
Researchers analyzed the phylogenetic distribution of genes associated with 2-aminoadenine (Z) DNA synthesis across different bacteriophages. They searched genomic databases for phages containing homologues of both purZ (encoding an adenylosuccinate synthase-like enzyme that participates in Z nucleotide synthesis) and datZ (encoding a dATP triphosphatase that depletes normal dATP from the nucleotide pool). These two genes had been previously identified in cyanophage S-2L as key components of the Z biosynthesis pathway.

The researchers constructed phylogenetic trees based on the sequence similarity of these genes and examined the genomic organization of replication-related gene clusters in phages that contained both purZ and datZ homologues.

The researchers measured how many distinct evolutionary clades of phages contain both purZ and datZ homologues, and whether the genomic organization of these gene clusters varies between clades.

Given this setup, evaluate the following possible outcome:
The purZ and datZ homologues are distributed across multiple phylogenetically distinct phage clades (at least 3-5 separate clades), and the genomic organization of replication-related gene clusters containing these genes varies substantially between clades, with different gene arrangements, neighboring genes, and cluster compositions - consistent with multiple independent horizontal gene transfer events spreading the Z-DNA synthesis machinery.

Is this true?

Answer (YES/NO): YES